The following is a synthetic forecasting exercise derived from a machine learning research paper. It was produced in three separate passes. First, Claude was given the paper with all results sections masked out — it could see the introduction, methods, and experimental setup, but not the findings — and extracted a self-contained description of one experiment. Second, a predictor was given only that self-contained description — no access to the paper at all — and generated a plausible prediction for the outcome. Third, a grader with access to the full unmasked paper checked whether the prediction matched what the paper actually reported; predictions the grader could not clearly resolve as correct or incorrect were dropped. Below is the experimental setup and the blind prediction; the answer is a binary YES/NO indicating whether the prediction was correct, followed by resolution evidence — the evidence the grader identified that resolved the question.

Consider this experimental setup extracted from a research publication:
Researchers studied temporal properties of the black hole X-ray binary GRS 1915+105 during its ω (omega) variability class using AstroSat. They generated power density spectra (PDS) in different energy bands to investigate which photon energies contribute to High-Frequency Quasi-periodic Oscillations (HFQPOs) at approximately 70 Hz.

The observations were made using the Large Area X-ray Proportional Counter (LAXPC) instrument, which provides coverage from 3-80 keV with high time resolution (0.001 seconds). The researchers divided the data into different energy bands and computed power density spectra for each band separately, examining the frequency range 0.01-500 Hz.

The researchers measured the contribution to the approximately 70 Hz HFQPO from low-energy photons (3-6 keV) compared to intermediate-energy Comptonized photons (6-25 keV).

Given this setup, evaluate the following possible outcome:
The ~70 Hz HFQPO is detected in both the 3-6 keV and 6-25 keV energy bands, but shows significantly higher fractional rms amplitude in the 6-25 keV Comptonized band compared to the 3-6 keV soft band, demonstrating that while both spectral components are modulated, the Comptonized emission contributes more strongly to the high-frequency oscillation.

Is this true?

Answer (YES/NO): NO